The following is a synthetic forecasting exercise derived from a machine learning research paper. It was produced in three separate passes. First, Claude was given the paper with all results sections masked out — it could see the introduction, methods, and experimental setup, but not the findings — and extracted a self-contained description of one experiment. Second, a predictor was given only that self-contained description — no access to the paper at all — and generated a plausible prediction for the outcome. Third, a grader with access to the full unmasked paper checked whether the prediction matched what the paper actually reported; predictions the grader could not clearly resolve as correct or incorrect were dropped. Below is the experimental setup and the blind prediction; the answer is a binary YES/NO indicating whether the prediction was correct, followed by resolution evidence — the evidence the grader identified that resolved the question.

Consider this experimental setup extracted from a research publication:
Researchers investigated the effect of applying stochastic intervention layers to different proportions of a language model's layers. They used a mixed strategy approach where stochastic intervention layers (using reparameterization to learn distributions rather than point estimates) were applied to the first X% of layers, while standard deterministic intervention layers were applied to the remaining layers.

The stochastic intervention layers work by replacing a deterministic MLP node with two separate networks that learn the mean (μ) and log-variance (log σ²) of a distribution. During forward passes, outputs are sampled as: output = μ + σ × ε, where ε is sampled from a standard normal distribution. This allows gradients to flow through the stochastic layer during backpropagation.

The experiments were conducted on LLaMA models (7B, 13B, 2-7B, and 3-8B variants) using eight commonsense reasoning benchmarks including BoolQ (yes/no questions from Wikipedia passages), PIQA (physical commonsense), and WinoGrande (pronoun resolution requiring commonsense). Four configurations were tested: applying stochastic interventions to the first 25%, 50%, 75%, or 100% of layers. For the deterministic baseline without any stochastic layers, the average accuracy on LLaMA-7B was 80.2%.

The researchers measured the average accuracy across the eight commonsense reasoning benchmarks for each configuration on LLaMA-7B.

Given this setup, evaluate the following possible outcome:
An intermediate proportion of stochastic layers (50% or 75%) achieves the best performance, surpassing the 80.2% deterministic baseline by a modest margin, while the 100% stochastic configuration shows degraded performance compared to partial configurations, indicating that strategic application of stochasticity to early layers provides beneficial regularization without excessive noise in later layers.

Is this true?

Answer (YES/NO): NO